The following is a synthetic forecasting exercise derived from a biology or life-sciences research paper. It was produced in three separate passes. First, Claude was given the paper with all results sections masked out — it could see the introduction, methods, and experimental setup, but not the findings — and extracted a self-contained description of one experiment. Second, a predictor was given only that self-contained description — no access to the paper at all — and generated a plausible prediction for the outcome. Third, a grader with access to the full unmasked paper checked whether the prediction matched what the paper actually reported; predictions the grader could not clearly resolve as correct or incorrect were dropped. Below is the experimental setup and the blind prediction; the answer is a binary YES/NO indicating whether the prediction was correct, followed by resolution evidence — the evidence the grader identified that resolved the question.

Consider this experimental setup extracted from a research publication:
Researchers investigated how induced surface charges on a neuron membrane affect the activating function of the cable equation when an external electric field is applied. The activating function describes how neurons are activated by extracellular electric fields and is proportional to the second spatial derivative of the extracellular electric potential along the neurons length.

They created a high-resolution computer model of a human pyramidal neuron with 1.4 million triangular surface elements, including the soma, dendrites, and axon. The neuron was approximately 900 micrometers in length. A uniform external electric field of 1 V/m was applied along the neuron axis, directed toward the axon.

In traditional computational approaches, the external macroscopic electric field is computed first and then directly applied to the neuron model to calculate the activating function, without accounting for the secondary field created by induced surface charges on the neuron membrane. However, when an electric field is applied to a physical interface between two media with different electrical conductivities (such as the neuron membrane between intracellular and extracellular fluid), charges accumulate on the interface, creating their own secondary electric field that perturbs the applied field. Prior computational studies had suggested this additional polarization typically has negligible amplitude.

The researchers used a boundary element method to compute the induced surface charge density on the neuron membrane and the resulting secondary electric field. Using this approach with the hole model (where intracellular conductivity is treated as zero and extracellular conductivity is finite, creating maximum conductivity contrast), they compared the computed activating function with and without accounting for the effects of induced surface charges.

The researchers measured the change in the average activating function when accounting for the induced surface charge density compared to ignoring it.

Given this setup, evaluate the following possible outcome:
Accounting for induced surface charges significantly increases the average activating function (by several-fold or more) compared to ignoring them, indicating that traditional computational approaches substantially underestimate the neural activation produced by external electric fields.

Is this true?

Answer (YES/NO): NO